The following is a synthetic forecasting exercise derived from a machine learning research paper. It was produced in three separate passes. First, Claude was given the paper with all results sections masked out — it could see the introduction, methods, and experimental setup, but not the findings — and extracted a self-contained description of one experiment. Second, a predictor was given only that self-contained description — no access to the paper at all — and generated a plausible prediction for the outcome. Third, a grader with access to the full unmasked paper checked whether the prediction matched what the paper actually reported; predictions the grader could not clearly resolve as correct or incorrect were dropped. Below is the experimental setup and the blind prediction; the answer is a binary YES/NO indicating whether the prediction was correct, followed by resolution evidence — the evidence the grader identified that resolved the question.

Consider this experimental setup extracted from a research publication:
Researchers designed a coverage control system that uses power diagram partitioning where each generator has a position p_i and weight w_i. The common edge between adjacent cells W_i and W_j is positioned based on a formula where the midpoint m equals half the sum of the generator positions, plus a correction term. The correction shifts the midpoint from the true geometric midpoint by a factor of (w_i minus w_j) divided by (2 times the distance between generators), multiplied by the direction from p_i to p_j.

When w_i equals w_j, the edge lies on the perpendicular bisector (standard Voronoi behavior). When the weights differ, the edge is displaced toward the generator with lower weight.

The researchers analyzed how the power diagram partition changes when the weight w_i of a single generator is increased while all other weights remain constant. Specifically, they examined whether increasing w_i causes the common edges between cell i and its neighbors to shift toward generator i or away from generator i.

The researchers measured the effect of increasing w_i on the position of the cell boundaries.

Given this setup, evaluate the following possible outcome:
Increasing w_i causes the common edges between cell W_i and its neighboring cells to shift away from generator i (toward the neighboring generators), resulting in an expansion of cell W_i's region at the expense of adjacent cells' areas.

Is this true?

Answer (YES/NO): YES